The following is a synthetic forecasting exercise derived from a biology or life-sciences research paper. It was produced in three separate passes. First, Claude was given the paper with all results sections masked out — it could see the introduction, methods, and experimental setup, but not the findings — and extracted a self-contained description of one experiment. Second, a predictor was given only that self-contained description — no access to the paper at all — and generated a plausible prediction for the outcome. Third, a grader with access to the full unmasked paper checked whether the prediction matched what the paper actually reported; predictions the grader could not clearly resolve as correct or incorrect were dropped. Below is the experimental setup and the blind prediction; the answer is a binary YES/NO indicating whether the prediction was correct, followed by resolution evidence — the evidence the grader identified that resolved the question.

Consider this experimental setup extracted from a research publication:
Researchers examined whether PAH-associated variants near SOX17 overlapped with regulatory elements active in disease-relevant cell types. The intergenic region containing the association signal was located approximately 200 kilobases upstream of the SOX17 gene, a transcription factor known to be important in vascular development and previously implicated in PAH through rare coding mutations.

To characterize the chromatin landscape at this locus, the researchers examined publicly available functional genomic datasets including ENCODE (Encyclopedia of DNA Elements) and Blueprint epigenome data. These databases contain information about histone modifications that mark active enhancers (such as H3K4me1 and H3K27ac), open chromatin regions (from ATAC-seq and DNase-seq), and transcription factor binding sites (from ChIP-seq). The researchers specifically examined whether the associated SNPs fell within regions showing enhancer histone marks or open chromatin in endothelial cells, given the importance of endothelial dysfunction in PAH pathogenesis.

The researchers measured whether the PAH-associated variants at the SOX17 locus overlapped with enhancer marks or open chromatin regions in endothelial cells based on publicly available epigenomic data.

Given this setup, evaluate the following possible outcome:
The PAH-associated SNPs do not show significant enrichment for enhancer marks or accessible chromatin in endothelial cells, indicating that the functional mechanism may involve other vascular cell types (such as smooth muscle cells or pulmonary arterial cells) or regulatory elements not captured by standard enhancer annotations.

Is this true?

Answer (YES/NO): NO